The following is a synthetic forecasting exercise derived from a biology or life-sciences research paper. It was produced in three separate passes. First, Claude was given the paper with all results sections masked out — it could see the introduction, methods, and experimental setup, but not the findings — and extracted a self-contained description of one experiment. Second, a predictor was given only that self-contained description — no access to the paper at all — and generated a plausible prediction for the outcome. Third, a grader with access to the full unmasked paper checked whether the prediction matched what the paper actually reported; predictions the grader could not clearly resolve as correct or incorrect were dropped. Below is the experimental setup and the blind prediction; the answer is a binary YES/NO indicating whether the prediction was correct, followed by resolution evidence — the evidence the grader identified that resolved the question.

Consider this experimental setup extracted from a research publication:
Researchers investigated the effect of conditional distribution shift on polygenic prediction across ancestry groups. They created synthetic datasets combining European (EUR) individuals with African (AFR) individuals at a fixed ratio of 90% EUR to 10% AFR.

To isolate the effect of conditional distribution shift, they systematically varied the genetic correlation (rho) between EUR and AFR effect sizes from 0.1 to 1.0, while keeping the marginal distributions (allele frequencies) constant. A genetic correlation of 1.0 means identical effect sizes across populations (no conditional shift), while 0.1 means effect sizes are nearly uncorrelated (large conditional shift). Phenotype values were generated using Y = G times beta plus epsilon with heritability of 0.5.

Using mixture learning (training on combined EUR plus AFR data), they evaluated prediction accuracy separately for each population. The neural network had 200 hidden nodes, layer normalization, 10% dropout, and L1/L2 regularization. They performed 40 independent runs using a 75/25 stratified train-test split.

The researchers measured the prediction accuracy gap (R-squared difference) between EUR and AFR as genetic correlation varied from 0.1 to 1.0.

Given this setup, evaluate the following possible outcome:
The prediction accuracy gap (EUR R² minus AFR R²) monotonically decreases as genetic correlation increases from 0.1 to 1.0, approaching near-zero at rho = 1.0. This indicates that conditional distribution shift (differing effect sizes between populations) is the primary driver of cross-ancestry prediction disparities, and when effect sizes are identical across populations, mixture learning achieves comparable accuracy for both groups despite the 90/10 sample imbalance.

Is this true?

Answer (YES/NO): YES